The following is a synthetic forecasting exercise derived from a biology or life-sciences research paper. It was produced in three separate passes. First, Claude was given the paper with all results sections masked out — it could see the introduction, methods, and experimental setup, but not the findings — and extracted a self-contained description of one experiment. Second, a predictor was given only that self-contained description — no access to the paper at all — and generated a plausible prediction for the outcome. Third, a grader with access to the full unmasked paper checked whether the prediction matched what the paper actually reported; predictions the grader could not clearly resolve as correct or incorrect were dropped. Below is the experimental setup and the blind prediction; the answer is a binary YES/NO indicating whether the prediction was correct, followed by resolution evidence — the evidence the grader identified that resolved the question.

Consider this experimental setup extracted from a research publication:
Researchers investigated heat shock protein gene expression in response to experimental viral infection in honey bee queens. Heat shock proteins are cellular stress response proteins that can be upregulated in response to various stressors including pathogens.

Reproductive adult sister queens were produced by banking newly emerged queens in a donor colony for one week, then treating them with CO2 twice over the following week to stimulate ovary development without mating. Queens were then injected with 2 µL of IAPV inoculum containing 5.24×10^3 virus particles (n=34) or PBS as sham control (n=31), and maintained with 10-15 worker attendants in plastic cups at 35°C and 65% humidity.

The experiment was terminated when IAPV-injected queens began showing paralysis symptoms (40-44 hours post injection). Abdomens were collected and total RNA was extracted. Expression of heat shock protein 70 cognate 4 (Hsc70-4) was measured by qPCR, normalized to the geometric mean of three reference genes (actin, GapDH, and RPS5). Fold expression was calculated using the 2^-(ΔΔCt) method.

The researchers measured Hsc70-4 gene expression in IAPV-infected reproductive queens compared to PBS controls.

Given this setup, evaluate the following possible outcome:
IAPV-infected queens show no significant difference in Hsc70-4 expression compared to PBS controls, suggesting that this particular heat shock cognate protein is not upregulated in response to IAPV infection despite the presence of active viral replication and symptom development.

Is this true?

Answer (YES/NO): YES